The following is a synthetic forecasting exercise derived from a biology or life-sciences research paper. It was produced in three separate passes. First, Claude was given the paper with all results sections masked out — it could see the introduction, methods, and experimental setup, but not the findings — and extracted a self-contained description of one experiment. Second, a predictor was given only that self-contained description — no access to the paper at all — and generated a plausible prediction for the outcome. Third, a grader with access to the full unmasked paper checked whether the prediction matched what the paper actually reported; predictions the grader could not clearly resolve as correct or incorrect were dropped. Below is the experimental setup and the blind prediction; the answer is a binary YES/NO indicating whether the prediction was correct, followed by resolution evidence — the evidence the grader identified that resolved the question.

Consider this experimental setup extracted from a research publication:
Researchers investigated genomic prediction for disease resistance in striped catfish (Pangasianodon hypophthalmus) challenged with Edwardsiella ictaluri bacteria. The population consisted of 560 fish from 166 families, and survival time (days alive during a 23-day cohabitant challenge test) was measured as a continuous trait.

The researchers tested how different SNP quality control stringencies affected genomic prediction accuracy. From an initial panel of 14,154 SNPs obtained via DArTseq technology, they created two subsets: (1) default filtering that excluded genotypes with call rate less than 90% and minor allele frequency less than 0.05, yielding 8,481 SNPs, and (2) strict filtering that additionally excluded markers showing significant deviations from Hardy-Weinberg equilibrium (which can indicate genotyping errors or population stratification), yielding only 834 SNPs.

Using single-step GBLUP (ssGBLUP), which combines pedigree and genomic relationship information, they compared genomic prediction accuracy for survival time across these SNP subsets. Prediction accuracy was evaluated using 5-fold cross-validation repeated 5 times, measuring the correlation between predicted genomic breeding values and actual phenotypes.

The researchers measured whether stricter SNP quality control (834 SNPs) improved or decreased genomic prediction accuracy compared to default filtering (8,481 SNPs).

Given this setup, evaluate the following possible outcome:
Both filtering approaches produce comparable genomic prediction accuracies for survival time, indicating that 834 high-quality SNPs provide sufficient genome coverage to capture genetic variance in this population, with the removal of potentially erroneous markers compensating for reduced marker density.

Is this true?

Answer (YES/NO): YES